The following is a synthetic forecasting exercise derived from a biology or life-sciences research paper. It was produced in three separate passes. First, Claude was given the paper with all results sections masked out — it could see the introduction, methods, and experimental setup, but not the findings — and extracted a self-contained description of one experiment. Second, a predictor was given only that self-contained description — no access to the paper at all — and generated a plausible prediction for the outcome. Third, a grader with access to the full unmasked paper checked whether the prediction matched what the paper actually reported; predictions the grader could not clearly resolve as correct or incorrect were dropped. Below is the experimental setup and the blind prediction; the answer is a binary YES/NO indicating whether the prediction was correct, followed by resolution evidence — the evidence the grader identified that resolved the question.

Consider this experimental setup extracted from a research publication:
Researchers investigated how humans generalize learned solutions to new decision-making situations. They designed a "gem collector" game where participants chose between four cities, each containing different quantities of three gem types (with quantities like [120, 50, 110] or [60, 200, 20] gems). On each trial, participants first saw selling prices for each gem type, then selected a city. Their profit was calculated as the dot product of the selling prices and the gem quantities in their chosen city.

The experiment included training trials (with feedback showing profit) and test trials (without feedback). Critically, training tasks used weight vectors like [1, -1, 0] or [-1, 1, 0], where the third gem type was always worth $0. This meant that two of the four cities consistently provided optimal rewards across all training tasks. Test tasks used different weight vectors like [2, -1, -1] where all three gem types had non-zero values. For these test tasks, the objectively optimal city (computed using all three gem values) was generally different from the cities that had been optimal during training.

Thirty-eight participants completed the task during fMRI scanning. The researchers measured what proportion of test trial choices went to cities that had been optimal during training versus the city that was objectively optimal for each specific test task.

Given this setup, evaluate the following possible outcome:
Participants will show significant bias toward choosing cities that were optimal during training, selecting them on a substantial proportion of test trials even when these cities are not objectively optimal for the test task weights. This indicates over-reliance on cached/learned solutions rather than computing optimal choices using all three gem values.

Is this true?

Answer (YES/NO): YES